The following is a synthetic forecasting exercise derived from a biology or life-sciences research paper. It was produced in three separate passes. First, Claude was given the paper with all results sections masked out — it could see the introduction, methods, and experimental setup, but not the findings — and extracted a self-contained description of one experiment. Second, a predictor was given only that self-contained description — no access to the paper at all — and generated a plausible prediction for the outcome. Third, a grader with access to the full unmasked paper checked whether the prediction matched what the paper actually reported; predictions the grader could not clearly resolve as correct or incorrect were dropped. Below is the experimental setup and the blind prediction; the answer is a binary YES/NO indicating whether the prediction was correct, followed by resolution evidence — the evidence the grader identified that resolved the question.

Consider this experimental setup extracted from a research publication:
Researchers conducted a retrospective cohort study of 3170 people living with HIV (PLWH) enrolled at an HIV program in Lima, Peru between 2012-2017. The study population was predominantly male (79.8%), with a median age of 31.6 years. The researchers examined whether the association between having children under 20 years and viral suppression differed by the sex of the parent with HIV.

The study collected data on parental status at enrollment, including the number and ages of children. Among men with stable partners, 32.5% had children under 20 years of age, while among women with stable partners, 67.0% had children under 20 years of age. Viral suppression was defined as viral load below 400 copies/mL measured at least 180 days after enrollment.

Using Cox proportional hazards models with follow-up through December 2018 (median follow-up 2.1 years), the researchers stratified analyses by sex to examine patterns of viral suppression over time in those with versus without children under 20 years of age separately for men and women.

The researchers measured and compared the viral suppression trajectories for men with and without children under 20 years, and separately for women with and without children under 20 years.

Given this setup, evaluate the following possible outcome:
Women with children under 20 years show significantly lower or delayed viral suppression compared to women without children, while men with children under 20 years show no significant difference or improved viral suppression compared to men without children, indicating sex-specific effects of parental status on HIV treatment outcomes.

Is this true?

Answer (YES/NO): YES